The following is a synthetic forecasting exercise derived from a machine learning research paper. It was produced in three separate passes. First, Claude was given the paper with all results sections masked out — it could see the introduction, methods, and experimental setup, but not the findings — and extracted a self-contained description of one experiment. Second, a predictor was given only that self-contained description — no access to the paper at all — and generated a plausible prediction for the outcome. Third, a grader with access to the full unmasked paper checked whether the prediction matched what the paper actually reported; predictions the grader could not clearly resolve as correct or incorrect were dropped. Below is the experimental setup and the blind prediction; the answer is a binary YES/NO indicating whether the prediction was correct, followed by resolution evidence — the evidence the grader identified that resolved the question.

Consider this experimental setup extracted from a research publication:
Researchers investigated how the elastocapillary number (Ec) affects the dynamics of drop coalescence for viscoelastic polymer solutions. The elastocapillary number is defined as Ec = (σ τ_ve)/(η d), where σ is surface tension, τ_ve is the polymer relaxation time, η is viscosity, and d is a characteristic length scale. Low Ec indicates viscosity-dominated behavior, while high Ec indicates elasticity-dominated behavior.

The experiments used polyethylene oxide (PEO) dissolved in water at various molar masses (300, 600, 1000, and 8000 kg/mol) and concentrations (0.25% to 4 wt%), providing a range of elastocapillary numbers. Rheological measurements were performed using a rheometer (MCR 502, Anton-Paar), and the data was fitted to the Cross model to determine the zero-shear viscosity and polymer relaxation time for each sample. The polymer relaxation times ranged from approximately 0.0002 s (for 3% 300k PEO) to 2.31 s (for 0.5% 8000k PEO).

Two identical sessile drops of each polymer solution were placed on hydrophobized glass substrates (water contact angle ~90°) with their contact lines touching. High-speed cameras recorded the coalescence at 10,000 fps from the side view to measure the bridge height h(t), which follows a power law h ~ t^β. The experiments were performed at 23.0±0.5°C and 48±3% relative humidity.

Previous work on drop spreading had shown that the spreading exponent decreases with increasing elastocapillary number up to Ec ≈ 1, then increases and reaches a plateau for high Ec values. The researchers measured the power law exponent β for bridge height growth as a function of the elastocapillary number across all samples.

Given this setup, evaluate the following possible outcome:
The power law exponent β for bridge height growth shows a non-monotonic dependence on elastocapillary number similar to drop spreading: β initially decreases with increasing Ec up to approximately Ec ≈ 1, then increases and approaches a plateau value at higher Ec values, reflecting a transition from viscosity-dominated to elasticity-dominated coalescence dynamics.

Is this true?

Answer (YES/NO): YES